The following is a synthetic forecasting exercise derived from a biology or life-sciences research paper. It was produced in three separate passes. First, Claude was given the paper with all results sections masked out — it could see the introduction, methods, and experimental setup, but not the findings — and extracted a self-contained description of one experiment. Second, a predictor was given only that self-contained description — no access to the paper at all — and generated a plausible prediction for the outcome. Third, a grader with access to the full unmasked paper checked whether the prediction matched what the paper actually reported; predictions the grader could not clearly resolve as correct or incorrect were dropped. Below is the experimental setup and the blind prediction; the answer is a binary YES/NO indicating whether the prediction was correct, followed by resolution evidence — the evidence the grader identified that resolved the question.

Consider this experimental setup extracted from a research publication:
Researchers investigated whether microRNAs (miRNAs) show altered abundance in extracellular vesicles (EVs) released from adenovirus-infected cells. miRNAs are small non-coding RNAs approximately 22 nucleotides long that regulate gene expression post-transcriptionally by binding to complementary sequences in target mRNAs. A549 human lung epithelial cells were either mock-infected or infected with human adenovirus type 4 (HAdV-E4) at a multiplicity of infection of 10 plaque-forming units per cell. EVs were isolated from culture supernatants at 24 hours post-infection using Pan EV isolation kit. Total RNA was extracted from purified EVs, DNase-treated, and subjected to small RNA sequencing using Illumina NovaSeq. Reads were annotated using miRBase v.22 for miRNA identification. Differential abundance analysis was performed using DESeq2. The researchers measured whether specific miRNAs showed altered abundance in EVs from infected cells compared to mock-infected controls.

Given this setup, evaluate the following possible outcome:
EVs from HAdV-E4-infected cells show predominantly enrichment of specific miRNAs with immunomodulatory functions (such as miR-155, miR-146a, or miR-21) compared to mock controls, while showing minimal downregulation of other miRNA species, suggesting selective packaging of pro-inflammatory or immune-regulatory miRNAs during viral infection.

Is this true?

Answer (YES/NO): NO